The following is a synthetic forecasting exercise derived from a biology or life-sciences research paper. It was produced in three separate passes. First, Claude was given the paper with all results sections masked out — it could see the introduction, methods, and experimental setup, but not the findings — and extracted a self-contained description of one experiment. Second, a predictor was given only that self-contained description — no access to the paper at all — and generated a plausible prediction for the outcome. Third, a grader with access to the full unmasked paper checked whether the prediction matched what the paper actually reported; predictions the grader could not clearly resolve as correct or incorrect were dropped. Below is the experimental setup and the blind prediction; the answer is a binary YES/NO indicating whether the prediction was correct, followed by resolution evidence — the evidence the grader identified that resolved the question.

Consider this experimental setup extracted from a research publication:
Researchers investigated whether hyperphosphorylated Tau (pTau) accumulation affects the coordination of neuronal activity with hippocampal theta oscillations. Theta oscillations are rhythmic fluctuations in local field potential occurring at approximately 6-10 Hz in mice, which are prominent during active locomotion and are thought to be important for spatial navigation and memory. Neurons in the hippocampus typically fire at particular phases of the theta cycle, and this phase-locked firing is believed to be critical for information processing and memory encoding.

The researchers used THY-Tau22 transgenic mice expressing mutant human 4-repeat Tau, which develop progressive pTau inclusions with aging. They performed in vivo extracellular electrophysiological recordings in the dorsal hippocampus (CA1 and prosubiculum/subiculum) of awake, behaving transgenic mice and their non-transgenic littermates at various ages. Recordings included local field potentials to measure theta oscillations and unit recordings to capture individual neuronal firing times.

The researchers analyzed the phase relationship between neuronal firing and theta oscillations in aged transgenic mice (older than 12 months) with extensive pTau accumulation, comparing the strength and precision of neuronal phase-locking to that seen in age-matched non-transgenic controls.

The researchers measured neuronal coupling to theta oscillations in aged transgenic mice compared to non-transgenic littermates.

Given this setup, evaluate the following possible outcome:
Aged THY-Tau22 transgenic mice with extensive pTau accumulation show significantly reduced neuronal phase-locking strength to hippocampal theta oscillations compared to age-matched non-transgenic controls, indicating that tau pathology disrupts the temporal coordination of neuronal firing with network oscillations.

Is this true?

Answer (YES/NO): NO